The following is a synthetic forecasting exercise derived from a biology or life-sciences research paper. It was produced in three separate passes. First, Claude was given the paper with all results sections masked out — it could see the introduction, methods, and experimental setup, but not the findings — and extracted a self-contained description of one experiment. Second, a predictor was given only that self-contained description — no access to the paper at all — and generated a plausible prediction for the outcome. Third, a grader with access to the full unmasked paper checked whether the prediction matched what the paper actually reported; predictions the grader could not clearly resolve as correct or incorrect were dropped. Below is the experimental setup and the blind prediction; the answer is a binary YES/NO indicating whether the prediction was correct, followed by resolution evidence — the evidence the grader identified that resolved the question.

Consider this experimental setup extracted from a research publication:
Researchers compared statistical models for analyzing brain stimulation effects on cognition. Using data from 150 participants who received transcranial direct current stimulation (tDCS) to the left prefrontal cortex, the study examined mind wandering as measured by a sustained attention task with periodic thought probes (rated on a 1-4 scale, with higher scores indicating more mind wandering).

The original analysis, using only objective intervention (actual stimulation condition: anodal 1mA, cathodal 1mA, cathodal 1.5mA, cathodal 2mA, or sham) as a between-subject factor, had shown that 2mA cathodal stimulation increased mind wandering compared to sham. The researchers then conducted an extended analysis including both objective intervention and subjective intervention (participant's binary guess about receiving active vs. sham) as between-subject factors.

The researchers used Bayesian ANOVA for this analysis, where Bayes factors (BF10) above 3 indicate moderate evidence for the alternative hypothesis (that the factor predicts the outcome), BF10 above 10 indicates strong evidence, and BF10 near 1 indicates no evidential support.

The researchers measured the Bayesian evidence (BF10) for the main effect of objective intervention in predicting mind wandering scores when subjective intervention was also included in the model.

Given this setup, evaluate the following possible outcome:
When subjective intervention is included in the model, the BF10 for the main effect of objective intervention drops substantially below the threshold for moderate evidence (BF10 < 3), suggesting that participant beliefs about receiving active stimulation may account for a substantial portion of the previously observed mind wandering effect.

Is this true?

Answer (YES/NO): NO